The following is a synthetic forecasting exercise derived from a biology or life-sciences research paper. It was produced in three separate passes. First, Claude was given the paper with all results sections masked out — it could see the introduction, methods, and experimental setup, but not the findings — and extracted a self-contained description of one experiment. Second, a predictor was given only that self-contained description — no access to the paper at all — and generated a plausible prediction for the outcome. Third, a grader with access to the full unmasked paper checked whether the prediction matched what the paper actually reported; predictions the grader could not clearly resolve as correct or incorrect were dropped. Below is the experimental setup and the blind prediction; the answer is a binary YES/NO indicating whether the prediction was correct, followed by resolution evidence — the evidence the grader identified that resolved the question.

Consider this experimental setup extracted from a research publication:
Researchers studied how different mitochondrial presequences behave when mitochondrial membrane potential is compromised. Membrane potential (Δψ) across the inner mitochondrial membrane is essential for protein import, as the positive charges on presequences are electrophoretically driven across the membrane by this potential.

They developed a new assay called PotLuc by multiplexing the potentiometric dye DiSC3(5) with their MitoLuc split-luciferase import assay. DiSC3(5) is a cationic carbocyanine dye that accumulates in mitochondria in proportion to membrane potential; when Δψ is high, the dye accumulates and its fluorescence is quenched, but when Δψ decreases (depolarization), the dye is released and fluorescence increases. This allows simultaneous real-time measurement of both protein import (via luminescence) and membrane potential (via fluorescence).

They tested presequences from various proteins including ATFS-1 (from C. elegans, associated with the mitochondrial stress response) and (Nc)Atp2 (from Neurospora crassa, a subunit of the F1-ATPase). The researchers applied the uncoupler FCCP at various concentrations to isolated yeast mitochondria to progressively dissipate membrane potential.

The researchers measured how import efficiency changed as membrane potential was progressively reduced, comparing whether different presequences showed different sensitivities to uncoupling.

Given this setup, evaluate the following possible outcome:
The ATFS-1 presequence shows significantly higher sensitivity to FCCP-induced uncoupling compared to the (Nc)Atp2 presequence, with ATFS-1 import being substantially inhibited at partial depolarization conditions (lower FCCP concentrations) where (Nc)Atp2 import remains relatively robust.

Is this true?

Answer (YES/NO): NO